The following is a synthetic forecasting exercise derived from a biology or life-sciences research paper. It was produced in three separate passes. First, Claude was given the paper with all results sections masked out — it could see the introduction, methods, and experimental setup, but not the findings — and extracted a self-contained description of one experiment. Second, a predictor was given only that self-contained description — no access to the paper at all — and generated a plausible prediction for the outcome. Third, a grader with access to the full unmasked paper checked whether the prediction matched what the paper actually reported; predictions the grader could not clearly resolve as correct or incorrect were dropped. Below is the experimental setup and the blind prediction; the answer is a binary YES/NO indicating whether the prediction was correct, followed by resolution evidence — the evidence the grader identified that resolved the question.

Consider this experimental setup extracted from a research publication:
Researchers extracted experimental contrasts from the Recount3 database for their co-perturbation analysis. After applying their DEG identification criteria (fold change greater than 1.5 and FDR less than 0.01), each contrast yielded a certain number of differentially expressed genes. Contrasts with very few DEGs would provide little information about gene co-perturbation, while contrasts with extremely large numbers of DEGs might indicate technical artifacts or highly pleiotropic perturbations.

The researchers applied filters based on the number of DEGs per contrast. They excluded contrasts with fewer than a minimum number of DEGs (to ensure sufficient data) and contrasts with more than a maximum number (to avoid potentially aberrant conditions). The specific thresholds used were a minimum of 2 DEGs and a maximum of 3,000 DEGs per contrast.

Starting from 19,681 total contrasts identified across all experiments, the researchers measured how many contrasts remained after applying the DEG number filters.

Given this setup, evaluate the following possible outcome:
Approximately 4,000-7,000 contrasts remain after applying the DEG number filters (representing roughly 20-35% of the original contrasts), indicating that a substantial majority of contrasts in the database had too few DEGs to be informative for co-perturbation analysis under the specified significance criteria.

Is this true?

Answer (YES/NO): NO